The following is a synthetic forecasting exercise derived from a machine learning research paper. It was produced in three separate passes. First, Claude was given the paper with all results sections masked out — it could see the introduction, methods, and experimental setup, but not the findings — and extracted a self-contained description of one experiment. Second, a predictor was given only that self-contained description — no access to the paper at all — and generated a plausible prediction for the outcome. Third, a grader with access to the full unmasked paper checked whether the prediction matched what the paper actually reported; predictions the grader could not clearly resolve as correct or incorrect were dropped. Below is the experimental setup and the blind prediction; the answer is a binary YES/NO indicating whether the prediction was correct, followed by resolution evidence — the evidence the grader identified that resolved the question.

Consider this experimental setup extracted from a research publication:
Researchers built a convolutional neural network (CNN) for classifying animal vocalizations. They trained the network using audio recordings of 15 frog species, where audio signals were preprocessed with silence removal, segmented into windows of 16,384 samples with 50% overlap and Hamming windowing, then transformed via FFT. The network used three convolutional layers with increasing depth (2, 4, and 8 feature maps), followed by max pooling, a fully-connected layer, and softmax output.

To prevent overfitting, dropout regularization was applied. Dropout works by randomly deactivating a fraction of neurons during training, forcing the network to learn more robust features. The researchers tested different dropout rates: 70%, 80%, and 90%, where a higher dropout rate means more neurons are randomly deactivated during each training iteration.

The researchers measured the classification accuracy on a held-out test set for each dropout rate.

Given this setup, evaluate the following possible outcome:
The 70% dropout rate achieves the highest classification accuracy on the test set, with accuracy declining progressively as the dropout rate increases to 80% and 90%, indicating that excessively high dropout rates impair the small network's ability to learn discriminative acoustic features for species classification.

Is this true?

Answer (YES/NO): NO